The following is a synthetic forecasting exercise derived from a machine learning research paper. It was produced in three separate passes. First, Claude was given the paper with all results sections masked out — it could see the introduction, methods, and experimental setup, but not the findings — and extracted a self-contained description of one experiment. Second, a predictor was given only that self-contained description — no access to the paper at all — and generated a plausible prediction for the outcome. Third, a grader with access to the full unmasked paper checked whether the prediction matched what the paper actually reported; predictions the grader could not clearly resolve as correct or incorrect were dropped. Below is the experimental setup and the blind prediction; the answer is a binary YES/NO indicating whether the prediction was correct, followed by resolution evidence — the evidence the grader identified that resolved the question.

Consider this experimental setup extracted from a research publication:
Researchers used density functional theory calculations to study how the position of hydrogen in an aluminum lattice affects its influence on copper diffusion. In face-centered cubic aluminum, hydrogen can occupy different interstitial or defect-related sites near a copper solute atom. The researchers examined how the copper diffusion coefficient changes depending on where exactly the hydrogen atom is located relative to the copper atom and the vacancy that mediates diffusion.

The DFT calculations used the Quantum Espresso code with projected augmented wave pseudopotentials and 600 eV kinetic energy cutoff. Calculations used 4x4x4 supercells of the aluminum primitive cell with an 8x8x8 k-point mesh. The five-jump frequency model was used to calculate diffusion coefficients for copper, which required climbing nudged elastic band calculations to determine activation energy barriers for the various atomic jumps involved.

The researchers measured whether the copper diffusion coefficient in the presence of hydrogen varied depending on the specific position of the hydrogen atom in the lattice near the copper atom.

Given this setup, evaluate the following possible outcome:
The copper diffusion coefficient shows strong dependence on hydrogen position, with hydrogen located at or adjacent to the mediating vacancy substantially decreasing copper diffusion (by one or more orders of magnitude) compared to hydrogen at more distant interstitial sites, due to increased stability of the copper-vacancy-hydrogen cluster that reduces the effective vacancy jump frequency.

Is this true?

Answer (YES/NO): NO